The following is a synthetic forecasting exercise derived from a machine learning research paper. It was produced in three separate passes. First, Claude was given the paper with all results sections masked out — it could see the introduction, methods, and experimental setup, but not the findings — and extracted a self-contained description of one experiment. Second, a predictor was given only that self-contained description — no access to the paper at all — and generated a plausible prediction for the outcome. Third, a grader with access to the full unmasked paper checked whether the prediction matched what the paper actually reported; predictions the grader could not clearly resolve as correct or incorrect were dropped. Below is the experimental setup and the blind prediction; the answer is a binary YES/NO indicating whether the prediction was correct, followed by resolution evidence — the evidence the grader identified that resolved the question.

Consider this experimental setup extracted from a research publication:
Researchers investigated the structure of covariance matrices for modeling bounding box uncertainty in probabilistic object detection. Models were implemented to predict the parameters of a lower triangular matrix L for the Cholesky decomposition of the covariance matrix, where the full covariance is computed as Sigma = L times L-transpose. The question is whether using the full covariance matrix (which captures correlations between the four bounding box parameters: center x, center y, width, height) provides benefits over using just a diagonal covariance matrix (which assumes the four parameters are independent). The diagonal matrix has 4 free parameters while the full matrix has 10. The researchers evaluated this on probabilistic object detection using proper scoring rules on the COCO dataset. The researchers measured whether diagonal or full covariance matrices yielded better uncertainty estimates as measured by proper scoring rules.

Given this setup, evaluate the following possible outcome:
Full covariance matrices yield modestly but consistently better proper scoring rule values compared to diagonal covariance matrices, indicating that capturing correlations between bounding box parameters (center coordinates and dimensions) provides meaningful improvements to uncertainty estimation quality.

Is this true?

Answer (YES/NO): NO